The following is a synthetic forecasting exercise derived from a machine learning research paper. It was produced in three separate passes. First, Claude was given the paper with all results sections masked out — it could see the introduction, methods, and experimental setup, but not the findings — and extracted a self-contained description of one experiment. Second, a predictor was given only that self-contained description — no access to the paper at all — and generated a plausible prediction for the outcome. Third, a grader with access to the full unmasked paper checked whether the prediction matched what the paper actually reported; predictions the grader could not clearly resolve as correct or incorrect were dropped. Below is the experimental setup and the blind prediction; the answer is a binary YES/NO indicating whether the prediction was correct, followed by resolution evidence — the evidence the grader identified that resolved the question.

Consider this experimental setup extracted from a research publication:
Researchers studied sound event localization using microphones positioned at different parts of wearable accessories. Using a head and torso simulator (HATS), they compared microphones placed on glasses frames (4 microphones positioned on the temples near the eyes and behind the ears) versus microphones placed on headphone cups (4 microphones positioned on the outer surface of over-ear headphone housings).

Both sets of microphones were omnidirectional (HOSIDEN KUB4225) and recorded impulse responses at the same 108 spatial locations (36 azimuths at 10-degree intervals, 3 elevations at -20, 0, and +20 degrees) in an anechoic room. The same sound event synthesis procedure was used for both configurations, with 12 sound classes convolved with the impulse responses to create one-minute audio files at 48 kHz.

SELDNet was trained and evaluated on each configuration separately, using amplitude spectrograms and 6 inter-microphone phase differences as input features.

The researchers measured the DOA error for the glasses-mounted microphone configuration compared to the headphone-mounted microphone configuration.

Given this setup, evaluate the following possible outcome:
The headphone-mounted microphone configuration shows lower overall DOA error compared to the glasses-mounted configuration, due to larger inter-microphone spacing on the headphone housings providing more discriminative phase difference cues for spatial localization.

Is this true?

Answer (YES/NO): NO